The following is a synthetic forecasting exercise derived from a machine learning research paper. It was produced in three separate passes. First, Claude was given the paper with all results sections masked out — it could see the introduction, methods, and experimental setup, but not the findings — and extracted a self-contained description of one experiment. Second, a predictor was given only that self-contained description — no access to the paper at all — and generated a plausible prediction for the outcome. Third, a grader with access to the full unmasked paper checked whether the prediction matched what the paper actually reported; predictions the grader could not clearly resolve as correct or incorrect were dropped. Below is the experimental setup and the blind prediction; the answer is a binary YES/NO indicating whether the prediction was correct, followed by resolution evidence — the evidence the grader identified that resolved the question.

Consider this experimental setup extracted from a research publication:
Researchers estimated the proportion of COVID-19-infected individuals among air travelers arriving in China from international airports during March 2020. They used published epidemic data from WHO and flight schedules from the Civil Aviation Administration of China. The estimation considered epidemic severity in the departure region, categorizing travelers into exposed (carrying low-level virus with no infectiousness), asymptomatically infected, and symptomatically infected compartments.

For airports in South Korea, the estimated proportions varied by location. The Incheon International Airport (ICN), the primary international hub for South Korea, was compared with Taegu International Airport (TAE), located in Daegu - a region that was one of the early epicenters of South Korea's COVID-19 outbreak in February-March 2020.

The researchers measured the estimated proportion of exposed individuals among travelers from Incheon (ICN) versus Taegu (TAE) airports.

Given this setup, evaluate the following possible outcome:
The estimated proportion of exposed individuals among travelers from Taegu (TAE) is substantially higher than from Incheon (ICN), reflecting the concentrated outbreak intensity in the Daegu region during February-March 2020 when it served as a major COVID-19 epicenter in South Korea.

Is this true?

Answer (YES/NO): YES